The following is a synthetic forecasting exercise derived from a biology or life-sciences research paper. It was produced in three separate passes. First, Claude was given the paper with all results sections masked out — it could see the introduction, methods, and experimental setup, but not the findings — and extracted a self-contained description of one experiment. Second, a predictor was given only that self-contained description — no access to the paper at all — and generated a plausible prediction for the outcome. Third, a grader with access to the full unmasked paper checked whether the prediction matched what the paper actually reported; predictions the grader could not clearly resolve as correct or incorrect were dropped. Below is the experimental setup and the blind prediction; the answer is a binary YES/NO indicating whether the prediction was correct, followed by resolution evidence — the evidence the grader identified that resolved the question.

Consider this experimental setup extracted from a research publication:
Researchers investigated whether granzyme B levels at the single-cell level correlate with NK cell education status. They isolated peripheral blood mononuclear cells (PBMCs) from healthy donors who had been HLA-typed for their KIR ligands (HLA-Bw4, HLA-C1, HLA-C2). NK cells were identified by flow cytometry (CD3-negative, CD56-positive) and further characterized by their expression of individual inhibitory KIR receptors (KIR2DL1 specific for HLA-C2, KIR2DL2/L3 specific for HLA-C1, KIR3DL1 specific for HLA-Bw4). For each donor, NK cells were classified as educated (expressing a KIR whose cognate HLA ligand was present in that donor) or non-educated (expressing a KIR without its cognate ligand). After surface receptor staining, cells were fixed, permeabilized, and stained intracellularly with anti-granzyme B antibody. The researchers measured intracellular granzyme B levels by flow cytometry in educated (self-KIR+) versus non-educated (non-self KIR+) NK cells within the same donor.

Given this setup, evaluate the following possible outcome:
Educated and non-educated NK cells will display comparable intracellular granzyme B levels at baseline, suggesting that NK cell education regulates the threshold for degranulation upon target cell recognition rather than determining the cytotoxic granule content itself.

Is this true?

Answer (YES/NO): NO